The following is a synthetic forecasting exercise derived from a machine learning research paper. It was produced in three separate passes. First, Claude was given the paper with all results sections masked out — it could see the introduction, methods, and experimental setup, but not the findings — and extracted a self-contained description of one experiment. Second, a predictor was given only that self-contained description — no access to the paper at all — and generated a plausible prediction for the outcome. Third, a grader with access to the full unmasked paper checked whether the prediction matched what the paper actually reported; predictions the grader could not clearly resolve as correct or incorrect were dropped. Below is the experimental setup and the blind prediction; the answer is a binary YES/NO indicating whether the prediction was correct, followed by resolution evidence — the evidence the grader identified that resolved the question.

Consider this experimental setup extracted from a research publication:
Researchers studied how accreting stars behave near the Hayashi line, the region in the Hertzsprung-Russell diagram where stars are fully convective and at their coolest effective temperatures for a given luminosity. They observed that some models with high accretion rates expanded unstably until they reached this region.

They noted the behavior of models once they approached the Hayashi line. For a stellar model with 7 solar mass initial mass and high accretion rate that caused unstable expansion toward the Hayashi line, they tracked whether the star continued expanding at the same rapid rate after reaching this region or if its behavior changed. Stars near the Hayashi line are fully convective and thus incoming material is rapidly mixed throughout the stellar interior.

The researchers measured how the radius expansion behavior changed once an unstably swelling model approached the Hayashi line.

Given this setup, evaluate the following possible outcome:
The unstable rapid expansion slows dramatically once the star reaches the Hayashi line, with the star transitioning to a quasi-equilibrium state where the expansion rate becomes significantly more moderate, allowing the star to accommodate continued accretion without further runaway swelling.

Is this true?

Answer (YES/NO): YES